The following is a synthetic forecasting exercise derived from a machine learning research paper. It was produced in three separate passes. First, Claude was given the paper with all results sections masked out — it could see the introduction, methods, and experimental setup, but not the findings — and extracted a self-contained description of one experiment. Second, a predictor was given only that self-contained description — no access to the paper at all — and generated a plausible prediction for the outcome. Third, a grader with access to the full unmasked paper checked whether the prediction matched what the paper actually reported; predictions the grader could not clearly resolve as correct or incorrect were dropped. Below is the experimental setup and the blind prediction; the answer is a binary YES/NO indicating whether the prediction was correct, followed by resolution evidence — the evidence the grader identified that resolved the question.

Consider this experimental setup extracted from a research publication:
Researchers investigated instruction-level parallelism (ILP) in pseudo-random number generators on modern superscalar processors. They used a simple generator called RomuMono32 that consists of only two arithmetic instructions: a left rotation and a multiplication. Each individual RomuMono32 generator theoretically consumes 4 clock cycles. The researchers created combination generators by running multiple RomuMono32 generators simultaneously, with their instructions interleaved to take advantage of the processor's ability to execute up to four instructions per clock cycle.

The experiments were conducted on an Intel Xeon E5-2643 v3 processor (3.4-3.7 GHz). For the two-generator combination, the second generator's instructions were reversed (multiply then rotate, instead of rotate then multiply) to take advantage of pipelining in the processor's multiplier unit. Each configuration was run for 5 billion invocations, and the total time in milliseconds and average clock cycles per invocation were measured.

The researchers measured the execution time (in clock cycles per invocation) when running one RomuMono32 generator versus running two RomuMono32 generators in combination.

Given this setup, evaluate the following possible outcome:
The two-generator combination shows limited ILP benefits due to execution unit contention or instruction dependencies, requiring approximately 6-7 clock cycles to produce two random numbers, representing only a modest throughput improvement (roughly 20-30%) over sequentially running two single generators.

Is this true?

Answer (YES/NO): NO